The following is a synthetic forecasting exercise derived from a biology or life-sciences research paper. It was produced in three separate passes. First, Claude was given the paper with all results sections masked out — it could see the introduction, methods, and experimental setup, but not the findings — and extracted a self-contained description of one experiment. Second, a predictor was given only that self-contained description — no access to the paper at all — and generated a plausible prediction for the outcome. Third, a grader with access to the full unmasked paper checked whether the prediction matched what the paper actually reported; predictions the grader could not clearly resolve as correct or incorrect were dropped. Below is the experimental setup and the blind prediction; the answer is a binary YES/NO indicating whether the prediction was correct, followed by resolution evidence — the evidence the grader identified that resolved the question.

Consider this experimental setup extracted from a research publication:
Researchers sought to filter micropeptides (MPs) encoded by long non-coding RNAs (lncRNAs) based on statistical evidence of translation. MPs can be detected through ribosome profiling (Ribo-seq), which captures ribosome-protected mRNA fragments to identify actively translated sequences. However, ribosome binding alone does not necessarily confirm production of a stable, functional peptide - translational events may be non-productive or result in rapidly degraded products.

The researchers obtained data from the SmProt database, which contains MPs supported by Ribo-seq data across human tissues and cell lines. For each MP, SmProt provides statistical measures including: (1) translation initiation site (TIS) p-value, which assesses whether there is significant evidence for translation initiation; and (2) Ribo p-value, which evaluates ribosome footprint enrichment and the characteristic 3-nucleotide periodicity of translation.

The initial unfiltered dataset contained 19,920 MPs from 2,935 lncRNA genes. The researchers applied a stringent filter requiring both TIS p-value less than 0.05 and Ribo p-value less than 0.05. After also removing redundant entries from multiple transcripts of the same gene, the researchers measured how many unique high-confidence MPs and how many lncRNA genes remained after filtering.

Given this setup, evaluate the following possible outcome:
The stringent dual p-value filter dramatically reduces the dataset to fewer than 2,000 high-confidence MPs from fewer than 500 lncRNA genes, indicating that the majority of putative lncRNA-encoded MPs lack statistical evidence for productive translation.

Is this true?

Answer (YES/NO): YES